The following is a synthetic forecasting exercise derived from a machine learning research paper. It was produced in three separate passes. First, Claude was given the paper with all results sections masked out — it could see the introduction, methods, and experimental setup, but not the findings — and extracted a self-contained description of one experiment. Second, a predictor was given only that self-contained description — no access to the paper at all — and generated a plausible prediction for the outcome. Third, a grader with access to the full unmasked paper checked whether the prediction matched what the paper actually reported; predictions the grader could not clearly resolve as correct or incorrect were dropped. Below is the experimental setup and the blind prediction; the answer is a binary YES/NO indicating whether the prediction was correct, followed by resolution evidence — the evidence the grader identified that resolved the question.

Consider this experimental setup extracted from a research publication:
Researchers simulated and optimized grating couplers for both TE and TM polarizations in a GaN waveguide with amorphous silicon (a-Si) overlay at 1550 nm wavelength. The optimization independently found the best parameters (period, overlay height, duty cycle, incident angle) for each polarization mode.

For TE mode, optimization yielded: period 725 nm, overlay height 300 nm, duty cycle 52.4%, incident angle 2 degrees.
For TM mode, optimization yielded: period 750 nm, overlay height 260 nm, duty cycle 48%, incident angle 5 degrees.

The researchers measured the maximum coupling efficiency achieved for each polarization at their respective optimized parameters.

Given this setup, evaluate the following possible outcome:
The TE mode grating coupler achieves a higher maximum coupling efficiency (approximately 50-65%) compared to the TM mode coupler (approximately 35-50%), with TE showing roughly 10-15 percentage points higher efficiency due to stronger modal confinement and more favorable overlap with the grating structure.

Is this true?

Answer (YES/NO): YES